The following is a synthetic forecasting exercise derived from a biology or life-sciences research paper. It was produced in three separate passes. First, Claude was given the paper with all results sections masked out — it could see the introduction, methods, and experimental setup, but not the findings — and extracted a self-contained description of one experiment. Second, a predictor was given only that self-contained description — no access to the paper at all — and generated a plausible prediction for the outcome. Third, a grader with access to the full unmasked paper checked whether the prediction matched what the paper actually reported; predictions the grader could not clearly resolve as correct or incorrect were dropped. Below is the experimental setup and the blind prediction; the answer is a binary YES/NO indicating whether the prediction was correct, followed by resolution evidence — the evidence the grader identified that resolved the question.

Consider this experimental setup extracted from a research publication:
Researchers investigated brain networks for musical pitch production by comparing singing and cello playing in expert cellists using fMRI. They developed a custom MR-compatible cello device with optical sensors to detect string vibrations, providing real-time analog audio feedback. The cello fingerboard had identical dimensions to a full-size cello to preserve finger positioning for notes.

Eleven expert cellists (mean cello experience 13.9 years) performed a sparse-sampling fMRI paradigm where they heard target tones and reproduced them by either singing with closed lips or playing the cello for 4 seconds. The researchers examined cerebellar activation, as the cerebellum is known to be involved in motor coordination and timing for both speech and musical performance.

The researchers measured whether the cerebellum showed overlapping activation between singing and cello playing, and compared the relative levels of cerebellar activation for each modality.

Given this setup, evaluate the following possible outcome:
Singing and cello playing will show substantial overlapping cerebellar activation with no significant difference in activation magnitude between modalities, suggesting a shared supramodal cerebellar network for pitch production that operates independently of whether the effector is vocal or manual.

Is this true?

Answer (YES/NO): NO